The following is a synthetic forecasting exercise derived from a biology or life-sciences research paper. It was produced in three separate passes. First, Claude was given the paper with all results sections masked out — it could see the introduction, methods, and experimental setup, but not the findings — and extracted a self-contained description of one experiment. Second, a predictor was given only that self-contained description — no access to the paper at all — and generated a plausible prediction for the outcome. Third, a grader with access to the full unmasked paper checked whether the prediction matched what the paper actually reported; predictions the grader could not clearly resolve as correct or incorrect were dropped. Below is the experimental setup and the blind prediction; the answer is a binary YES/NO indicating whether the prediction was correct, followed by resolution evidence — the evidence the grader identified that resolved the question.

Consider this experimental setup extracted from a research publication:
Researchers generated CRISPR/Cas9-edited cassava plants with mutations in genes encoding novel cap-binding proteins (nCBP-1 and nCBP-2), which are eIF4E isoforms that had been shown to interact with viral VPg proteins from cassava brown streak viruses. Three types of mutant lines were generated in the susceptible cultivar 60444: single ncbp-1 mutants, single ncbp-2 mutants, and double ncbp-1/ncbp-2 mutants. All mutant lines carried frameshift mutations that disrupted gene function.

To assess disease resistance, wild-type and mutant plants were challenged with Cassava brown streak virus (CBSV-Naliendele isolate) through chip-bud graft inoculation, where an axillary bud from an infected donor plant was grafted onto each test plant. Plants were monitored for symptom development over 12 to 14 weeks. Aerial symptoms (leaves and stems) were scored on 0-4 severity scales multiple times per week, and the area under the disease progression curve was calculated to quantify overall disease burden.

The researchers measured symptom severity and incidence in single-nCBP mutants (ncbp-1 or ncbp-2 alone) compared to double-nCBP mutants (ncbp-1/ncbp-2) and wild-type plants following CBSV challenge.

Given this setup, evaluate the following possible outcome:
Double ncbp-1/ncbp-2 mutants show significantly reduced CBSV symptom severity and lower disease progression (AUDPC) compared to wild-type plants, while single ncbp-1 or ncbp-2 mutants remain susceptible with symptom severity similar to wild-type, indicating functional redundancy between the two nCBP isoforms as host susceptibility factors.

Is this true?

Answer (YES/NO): NO